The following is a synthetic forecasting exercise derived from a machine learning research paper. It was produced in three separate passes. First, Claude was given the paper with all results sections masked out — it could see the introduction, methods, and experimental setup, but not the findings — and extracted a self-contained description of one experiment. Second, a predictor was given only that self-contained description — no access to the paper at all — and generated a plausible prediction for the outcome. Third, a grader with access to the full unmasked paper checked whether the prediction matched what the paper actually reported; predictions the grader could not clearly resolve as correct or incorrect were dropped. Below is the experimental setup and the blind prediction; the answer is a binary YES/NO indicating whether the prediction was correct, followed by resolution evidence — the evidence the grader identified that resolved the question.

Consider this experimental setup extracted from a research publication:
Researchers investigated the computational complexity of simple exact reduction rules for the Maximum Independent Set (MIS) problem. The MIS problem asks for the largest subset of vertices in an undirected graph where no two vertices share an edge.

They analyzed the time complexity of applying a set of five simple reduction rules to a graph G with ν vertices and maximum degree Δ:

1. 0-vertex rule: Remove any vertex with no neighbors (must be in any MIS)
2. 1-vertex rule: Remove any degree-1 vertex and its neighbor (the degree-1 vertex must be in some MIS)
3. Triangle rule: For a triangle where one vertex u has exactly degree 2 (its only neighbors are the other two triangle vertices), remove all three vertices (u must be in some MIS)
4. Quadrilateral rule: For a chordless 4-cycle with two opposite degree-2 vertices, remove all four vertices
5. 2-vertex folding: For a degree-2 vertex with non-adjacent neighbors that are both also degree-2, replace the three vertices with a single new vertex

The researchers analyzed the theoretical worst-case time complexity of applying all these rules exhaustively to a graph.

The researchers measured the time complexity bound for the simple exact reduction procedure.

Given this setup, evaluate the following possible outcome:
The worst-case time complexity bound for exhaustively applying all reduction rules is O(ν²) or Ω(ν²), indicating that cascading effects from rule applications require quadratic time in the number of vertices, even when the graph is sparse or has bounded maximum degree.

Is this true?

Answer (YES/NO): NO